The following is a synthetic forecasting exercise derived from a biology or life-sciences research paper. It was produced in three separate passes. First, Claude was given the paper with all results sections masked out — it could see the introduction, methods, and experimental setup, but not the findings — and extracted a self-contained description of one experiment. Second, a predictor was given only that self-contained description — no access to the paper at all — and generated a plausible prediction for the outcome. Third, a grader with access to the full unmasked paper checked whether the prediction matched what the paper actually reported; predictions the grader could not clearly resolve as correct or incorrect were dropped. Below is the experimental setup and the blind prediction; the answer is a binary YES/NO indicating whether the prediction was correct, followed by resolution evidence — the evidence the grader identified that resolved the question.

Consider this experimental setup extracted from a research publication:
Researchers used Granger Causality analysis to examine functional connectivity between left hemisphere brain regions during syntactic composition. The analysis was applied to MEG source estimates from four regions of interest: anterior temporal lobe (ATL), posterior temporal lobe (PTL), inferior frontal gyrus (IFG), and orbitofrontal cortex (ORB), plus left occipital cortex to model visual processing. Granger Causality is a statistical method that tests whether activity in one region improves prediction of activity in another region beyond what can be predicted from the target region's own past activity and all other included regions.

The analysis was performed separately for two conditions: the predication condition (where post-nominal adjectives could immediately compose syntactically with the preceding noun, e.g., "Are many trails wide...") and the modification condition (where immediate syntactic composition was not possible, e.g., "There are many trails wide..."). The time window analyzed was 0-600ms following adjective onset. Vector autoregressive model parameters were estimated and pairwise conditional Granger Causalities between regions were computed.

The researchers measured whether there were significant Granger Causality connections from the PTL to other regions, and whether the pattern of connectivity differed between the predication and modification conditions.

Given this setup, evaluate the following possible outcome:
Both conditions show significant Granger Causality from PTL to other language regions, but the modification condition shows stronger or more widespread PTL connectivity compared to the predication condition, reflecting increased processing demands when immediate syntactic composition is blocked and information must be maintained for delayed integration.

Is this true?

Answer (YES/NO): NO